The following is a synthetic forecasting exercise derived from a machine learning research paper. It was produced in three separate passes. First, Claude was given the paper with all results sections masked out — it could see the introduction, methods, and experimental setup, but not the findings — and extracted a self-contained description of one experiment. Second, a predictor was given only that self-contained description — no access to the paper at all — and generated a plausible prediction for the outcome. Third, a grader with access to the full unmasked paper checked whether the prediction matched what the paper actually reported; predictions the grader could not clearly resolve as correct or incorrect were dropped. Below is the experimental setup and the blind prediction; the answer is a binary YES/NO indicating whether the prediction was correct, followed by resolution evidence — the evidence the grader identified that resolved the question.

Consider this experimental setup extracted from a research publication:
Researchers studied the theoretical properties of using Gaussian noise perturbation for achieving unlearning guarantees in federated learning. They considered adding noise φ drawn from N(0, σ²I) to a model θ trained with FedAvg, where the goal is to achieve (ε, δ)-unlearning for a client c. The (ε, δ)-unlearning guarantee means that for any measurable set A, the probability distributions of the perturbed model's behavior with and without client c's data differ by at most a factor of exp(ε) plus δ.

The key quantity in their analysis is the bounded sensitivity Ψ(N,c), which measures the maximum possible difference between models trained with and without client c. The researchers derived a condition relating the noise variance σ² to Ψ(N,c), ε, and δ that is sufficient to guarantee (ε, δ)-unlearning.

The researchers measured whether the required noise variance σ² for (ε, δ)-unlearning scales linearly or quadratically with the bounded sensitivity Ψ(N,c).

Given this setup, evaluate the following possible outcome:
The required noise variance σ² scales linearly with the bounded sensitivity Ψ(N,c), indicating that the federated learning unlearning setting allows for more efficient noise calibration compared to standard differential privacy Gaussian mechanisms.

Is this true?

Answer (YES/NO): YES